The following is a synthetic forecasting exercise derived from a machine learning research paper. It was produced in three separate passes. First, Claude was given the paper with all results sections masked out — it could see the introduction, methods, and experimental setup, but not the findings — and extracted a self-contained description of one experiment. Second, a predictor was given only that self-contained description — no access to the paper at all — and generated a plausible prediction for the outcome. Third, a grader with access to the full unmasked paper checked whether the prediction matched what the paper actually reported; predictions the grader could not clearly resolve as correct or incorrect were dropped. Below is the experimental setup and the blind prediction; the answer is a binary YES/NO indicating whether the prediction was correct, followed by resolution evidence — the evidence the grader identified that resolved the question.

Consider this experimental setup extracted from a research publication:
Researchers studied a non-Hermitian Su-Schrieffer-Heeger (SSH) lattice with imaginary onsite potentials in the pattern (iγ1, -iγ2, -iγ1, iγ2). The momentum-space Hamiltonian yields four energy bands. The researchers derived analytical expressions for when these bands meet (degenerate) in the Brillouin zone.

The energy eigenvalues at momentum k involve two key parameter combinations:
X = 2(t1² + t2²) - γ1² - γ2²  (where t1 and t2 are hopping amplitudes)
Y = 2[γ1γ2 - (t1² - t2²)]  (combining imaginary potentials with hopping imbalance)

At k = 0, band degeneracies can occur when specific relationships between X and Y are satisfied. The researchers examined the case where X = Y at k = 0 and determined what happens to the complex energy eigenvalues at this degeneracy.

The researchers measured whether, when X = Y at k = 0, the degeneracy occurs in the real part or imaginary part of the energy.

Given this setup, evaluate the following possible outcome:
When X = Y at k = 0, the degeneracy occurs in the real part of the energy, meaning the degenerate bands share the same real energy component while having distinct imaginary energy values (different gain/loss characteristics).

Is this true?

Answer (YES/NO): NO